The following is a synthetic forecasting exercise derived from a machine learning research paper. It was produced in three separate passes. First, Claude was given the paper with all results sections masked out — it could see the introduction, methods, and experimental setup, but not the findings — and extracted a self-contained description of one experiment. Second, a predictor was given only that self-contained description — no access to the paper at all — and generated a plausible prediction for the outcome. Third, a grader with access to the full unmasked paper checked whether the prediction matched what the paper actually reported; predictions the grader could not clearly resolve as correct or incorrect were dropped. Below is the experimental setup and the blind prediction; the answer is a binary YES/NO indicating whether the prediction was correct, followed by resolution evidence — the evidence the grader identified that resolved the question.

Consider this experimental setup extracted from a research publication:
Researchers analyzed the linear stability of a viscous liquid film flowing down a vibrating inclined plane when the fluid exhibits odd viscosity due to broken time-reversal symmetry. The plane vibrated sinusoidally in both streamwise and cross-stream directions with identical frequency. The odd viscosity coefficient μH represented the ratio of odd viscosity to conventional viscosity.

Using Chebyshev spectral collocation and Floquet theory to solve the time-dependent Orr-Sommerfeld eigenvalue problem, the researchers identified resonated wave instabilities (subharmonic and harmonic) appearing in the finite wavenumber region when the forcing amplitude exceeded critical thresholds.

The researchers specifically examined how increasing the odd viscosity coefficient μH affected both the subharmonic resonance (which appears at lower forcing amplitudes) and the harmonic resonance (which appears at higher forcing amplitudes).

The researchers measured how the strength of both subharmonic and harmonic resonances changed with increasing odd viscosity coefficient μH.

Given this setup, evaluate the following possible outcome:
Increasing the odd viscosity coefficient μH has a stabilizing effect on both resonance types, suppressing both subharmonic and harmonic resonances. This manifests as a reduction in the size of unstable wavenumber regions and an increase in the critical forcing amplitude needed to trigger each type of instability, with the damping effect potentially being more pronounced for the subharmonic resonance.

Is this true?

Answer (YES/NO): NO